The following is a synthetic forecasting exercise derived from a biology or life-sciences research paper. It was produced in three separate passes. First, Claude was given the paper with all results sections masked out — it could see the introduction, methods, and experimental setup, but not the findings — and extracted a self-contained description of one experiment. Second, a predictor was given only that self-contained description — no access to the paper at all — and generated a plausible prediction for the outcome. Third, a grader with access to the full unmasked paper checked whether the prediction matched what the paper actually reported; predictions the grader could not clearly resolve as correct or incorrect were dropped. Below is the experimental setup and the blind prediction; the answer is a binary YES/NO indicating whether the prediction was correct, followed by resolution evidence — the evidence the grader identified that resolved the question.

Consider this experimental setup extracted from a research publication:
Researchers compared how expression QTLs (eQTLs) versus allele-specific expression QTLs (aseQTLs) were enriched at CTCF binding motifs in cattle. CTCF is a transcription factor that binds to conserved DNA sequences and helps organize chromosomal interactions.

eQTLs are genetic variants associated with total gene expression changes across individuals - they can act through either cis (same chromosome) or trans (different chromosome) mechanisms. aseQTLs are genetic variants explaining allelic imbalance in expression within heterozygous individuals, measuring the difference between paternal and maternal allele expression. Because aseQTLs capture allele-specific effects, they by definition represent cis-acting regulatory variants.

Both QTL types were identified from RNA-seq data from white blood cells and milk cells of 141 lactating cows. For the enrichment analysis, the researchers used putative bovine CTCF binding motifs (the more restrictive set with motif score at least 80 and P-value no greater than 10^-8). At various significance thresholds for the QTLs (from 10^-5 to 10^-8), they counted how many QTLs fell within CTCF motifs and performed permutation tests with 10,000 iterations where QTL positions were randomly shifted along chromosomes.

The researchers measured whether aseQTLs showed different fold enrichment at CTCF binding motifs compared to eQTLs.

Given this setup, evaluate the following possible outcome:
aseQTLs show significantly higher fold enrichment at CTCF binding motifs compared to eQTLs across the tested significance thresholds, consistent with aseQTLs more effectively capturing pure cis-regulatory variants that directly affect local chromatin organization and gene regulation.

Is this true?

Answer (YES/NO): NO